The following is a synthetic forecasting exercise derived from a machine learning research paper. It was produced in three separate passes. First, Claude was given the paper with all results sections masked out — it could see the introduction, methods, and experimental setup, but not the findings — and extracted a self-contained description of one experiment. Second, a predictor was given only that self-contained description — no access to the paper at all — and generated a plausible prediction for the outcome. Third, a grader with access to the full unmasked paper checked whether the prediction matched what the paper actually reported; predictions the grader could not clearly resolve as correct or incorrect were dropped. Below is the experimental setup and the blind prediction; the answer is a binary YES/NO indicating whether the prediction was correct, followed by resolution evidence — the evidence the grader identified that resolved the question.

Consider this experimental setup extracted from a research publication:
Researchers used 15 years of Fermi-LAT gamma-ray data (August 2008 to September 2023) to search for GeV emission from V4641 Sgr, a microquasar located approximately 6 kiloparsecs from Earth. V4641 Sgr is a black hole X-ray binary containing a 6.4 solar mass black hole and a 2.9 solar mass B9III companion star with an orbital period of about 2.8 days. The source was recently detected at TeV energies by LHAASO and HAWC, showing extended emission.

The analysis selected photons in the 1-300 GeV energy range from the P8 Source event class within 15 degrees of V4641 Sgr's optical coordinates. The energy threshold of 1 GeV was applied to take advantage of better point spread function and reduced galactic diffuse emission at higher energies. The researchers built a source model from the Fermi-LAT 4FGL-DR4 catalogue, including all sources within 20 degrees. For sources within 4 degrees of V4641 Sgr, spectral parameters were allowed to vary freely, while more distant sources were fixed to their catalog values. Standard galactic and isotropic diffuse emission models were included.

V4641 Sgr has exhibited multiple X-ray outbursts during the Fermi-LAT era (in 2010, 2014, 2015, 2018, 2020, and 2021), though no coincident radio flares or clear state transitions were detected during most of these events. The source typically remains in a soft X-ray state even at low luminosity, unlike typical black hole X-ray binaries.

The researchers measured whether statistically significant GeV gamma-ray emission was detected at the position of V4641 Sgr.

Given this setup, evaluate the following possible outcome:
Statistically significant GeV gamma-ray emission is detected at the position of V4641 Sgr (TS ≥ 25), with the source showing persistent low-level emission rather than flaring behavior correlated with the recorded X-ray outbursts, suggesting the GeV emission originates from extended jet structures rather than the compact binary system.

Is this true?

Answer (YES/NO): NO